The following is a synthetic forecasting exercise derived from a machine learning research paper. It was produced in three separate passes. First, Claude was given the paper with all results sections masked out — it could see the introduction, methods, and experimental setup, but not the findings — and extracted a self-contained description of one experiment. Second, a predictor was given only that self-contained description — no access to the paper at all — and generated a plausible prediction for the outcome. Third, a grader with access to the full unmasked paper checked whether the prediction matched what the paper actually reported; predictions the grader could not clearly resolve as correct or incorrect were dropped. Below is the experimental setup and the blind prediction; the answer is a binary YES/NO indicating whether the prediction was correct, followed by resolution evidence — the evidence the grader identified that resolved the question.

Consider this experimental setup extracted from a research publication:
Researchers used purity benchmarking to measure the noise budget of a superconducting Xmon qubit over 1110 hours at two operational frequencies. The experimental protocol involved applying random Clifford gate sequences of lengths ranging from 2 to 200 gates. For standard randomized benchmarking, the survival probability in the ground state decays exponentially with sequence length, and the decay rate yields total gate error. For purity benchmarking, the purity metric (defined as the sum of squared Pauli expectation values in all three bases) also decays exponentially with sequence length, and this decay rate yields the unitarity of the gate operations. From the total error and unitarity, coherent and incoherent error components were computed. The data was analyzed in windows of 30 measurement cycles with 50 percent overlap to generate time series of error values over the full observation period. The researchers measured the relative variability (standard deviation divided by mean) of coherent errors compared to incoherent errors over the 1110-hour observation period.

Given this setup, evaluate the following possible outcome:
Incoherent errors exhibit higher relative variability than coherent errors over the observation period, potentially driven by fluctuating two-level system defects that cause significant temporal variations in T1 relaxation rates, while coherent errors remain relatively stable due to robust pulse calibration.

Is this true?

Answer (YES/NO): NO